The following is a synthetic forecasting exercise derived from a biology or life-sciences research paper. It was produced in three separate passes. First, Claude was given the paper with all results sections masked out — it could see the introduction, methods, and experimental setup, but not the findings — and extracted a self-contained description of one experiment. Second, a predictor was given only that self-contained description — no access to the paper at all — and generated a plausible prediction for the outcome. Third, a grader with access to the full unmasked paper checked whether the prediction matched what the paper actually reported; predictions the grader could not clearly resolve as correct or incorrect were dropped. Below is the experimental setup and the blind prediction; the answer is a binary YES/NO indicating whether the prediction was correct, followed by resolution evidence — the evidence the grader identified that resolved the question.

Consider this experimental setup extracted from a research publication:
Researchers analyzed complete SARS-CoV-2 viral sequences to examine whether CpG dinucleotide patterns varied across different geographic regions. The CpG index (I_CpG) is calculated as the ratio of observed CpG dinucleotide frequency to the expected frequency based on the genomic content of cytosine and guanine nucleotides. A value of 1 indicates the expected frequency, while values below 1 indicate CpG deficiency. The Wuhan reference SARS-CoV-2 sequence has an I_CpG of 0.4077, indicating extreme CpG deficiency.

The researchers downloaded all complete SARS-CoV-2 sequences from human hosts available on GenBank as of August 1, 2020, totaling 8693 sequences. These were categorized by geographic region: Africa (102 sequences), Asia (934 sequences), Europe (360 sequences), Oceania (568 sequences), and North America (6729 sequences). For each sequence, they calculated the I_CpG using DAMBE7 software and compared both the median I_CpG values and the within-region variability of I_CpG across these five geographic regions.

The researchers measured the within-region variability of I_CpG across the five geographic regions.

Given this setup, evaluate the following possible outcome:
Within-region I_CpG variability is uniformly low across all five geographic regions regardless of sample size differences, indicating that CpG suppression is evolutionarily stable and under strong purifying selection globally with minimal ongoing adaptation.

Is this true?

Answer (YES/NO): NO